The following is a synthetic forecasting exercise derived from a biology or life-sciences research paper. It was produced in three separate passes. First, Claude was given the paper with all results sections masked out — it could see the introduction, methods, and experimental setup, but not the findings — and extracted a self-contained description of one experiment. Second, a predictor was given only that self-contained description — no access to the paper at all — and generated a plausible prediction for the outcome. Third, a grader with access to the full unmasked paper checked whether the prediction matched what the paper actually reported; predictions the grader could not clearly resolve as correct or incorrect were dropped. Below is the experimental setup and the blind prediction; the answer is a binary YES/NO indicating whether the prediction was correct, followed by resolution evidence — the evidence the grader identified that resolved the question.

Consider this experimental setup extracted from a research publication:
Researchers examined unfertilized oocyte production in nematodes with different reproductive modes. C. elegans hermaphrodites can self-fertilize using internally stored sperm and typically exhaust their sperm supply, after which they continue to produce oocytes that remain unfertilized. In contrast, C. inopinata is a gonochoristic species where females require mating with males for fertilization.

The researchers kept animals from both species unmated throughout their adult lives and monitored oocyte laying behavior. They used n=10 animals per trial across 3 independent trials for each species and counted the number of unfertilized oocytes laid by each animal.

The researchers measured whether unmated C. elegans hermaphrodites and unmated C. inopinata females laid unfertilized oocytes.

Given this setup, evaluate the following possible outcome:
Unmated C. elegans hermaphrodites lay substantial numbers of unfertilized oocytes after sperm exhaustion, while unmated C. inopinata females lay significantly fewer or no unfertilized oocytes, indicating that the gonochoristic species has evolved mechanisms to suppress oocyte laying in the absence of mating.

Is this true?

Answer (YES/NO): YES